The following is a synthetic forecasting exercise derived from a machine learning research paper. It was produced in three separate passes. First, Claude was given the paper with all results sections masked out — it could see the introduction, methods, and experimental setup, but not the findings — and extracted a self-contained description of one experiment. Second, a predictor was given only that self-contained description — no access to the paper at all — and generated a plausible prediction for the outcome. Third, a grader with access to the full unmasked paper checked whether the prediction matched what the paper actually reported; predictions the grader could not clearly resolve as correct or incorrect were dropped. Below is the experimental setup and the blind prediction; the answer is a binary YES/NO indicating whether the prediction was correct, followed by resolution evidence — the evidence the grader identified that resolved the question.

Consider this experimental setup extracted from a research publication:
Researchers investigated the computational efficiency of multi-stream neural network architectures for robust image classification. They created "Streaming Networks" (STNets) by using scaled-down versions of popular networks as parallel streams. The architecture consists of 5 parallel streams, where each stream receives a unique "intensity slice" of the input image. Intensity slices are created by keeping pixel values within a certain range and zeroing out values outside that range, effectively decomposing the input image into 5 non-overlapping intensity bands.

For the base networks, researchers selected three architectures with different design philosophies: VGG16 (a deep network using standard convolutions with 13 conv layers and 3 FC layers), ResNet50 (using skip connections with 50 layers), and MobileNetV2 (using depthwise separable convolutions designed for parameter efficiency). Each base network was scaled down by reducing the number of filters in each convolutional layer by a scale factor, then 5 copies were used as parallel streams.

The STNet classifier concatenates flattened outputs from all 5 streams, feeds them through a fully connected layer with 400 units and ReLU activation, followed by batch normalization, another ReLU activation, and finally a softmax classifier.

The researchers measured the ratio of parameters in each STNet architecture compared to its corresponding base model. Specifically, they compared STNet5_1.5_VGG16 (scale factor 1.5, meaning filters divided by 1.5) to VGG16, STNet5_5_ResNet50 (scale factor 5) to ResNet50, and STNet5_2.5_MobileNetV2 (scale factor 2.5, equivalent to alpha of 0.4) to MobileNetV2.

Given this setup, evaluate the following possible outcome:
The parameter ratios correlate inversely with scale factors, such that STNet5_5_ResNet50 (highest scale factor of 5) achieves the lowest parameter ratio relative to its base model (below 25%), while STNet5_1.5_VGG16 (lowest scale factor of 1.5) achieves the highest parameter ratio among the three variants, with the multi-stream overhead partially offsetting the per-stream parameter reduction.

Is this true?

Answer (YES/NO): NO